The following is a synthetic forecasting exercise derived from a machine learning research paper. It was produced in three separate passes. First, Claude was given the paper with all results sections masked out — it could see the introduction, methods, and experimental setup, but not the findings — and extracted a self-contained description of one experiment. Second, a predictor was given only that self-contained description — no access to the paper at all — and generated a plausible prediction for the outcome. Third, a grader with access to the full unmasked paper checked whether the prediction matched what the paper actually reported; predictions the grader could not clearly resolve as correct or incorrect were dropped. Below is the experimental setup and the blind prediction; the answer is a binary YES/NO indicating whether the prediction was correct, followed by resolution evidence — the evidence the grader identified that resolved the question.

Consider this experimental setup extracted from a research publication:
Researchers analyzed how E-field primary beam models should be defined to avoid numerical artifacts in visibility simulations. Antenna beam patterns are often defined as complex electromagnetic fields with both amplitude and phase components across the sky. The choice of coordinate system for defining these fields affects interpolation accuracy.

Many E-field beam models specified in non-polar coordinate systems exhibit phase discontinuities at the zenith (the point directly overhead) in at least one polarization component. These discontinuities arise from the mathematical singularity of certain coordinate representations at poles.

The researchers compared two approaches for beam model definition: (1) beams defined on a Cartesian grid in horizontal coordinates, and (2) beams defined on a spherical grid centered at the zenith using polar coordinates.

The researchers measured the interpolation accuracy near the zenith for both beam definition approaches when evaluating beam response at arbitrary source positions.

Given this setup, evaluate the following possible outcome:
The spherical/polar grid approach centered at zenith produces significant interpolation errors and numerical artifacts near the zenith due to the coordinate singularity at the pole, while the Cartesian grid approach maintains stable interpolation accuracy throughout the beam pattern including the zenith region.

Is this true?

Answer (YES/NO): NO